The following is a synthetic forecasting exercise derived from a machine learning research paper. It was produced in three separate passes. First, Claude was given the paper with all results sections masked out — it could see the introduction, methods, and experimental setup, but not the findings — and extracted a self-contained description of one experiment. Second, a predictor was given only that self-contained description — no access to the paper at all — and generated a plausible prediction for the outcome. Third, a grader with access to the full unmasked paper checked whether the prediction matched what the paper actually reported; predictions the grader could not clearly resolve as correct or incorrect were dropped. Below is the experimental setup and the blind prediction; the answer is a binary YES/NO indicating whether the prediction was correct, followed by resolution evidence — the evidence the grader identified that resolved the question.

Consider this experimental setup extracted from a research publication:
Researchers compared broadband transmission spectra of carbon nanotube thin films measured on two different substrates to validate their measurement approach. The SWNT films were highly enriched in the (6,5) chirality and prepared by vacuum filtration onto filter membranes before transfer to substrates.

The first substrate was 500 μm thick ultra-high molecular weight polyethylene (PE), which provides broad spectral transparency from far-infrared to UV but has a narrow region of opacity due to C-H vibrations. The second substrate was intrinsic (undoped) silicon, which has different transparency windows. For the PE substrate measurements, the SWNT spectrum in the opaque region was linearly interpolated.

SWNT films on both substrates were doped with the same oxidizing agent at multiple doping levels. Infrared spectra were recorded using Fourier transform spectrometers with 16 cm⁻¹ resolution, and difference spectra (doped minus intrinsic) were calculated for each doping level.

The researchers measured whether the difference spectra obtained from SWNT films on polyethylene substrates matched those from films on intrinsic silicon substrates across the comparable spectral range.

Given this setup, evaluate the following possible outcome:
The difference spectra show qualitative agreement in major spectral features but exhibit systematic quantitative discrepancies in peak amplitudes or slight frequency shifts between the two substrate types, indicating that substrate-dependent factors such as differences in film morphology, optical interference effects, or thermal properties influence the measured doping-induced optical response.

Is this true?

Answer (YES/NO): NO